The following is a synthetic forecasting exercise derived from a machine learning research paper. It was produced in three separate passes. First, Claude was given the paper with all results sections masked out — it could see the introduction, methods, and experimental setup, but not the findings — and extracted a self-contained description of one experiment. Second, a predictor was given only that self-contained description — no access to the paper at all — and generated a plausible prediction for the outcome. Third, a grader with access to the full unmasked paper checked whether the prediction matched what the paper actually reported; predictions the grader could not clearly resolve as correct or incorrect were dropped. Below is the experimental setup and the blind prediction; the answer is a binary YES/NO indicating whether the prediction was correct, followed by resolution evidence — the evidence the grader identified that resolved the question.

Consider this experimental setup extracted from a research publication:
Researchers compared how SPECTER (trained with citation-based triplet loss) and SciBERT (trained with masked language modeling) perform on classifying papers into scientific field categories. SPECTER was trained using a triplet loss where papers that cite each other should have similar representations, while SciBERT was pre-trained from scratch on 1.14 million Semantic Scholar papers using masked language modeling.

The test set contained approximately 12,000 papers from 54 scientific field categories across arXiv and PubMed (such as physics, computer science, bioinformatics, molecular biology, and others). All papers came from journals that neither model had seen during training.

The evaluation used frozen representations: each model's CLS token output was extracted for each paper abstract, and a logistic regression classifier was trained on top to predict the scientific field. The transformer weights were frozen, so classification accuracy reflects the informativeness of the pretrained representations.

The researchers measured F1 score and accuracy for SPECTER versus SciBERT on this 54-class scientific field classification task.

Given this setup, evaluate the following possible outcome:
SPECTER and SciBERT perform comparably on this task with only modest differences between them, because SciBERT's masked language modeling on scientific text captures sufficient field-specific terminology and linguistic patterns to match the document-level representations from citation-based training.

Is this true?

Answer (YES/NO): NO